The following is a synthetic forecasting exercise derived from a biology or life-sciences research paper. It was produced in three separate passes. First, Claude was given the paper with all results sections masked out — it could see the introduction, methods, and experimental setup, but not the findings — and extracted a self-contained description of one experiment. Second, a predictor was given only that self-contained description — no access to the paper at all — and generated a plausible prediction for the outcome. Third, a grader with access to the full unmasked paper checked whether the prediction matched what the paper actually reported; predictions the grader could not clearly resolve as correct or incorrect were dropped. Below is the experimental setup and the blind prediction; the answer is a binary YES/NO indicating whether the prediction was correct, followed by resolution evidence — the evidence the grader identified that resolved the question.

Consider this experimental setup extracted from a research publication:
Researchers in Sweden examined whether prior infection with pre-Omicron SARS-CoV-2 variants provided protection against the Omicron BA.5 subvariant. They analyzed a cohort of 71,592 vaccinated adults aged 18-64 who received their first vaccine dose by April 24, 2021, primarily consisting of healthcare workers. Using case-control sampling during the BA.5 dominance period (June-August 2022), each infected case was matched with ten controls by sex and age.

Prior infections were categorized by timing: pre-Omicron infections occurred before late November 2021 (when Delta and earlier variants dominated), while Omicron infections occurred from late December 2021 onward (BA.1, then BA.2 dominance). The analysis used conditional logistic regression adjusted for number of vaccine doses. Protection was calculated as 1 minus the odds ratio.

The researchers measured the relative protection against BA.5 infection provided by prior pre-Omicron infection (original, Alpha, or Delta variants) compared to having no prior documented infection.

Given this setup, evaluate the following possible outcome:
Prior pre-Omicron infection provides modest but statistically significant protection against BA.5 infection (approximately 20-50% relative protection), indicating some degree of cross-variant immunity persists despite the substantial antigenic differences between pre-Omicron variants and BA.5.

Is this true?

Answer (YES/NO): NO